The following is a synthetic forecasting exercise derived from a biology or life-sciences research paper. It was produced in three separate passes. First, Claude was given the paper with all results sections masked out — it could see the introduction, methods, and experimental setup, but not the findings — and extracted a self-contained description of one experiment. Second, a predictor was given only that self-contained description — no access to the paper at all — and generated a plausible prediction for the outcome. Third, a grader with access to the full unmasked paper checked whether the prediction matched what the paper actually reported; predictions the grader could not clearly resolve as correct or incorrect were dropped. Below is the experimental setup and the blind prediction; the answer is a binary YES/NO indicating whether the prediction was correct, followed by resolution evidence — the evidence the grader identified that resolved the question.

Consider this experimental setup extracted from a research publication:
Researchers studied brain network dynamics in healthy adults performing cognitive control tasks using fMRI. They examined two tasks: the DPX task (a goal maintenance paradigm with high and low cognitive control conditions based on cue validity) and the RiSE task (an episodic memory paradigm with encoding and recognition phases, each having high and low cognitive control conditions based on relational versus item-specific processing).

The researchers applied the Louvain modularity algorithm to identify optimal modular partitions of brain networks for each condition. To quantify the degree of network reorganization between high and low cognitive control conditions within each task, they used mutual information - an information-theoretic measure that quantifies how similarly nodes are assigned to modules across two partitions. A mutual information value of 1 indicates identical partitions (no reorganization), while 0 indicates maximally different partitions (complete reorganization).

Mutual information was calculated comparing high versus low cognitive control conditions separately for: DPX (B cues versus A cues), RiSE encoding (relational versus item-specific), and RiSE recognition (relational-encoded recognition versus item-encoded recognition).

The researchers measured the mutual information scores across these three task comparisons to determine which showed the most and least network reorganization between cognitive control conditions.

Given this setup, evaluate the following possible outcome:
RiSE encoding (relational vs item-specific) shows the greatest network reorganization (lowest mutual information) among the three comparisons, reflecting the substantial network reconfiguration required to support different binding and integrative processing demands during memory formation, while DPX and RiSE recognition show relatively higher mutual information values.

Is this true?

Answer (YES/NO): YES